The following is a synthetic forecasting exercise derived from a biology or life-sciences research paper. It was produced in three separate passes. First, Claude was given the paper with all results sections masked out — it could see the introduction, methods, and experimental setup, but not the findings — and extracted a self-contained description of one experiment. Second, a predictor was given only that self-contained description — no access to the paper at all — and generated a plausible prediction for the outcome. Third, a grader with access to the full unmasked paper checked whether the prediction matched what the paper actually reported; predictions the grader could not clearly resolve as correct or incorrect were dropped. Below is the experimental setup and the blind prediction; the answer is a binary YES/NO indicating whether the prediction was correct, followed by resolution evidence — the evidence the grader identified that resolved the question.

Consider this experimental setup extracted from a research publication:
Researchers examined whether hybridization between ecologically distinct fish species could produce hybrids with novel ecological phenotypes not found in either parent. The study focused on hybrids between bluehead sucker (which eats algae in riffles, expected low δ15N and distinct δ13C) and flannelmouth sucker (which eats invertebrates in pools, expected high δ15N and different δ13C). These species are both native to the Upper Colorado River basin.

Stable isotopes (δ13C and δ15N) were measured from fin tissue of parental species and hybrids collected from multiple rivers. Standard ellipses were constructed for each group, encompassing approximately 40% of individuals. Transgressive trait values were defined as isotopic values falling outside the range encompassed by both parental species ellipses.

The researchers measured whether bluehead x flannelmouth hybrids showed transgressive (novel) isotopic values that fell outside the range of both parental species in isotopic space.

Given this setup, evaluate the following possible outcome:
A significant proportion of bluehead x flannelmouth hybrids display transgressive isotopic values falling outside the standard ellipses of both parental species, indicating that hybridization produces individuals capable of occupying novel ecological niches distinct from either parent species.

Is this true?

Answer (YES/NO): NO